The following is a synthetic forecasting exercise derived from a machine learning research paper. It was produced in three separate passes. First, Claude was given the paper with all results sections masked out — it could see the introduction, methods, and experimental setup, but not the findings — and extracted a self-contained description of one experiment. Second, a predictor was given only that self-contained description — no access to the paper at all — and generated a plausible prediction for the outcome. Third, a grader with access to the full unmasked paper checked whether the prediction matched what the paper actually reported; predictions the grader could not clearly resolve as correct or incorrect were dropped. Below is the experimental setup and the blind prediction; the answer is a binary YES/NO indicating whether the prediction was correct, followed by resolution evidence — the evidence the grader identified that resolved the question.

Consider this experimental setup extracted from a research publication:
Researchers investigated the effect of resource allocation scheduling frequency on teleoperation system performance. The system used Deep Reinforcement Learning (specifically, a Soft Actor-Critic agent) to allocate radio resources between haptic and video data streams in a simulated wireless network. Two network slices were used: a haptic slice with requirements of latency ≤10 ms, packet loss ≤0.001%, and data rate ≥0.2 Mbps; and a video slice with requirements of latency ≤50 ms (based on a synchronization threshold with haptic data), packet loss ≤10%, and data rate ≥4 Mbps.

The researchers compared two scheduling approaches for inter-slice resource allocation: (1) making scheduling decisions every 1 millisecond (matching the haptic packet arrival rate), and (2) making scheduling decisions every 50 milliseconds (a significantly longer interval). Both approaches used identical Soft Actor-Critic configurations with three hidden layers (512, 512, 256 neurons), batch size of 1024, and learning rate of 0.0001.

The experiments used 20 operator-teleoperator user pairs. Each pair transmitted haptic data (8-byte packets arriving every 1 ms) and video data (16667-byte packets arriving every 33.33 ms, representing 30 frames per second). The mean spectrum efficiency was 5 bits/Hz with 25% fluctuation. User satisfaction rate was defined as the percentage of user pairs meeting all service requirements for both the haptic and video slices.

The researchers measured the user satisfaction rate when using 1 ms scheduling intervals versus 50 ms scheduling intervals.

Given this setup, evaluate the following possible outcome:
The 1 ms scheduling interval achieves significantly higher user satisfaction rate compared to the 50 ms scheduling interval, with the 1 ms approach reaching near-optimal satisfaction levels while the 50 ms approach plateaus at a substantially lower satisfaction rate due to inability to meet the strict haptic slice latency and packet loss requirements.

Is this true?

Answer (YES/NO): NO